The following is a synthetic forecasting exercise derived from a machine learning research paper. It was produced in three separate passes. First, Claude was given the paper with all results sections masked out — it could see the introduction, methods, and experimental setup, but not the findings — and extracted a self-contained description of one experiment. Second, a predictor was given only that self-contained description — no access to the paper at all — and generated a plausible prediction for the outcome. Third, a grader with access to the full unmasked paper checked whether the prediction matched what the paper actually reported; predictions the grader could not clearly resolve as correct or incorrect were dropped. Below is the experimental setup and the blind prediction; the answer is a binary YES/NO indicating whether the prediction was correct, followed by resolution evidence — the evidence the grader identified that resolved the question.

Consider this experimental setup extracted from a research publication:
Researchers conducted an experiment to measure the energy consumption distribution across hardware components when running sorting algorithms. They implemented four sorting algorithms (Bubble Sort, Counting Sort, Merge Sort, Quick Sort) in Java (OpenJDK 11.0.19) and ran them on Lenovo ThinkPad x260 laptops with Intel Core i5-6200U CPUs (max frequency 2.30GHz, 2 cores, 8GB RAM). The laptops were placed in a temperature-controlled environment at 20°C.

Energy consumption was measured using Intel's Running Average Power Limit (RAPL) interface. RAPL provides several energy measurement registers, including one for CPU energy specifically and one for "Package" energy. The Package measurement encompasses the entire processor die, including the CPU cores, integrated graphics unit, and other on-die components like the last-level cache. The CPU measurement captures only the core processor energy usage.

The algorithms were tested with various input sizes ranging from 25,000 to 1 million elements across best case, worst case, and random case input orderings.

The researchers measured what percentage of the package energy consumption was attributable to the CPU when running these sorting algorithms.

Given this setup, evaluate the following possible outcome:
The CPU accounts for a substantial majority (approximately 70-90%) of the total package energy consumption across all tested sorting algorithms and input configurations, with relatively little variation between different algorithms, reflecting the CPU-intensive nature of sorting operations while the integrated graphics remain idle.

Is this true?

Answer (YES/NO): YES